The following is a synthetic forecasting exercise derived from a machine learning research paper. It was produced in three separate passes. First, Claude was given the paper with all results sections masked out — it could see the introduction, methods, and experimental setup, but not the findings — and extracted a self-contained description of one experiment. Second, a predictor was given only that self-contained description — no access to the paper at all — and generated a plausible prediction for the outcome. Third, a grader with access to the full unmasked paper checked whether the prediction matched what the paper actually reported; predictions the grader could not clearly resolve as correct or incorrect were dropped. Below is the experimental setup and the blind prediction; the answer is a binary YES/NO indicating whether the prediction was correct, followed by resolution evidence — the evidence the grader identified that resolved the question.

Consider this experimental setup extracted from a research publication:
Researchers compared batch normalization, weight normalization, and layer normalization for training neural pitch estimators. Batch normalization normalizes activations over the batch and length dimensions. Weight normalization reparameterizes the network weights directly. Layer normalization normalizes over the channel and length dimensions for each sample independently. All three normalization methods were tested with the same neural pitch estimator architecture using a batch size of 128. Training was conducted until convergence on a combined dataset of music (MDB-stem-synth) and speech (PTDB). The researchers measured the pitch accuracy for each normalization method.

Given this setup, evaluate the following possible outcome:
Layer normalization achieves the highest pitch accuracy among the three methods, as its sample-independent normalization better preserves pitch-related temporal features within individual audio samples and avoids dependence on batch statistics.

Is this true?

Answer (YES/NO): YES